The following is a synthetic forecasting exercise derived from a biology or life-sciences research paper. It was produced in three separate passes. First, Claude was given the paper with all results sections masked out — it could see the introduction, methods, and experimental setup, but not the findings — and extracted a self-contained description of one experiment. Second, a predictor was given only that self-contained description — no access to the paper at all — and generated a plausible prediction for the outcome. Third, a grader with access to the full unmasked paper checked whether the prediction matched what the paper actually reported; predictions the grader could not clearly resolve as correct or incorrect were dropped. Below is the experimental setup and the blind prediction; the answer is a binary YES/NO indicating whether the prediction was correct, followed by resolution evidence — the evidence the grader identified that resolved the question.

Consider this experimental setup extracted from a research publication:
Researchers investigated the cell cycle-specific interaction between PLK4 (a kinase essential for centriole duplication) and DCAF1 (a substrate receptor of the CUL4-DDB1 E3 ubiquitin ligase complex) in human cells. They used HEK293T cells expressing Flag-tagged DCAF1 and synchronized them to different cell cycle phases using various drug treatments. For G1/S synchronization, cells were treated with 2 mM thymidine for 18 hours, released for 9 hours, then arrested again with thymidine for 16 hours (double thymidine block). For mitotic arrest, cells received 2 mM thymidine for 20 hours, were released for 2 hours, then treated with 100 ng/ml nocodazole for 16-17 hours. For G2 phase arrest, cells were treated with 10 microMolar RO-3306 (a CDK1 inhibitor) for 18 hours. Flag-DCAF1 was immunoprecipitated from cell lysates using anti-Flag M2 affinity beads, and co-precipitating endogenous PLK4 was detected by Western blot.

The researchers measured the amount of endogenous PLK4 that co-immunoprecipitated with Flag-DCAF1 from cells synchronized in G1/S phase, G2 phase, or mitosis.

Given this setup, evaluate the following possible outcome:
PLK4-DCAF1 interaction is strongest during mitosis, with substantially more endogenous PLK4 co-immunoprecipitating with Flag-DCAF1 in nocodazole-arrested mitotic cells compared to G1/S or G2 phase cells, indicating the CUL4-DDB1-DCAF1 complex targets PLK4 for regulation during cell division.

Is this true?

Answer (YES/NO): NO